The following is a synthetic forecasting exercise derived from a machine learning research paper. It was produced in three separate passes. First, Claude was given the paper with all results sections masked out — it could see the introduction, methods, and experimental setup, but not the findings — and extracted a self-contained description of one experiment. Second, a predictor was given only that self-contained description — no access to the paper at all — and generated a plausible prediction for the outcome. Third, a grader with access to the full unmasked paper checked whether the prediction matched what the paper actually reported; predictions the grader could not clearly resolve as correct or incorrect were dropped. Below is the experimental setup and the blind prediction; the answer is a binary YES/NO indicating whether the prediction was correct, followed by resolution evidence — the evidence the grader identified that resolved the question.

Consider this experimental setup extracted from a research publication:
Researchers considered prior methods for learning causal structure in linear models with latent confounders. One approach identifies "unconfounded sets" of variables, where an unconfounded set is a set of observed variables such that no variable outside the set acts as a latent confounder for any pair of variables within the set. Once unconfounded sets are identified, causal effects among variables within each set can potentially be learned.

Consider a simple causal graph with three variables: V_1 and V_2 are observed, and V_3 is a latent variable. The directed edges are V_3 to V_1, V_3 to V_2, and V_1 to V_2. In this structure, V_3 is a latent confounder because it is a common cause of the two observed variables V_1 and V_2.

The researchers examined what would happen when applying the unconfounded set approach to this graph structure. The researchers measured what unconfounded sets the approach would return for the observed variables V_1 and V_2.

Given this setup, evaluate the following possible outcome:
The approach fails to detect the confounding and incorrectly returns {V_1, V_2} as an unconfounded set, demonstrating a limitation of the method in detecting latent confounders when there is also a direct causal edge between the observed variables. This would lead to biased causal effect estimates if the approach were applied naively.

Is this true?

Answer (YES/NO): NO